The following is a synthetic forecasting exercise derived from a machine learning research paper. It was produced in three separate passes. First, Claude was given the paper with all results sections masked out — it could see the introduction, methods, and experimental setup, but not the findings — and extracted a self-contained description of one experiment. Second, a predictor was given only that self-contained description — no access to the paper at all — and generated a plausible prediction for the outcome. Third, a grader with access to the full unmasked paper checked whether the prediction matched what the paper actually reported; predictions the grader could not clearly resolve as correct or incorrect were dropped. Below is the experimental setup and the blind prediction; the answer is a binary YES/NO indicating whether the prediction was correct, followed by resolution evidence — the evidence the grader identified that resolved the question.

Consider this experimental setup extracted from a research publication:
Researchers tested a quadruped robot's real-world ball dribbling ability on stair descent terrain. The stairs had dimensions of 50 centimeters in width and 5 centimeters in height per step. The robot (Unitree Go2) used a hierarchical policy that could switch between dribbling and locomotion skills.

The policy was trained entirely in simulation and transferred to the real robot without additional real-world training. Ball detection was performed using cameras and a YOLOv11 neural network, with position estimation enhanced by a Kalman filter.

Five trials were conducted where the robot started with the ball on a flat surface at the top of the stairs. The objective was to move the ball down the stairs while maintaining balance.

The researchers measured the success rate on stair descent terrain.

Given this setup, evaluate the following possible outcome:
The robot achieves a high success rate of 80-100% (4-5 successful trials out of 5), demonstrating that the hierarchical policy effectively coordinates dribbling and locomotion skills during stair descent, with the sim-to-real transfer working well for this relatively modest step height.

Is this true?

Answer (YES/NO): NO